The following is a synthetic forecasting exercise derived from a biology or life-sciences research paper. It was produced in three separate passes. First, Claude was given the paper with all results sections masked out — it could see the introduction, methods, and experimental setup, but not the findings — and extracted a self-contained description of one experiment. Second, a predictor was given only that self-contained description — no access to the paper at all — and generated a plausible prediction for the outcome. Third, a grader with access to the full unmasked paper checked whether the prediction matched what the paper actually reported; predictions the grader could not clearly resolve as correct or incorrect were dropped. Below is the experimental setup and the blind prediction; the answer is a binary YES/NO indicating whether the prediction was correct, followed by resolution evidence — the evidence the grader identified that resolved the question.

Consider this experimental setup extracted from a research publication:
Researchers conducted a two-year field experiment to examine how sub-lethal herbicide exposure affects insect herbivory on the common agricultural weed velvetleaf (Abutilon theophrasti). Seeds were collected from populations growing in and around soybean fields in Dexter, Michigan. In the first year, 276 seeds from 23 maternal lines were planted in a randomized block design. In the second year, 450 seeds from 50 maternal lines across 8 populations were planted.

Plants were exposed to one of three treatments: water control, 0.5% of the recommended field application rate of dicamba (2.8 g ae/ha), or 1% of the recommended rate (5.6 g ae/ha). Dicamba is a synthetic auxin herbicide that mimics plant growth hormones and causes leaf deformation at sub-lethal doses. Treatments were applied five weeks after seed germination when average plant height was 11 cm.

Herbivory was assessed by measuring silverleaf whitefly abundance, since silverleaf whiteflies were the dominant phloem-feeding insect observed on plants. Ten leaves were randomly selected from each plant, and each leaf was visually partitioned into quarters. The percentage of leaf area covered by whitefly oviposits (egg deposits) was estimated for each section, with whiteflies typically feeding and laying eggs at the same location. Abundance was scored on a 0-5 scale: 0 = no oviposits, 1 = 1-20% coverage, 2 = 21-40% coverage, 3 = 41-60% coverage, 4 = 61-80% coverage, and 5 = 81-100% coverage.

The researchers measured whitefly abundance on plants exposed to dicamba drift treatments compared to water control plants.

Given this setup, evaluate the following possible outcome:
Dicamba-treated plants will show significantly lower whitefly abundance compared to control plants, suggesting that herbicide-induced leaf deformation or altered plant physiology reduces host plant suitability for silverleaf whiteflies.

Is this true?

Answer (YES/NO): NO